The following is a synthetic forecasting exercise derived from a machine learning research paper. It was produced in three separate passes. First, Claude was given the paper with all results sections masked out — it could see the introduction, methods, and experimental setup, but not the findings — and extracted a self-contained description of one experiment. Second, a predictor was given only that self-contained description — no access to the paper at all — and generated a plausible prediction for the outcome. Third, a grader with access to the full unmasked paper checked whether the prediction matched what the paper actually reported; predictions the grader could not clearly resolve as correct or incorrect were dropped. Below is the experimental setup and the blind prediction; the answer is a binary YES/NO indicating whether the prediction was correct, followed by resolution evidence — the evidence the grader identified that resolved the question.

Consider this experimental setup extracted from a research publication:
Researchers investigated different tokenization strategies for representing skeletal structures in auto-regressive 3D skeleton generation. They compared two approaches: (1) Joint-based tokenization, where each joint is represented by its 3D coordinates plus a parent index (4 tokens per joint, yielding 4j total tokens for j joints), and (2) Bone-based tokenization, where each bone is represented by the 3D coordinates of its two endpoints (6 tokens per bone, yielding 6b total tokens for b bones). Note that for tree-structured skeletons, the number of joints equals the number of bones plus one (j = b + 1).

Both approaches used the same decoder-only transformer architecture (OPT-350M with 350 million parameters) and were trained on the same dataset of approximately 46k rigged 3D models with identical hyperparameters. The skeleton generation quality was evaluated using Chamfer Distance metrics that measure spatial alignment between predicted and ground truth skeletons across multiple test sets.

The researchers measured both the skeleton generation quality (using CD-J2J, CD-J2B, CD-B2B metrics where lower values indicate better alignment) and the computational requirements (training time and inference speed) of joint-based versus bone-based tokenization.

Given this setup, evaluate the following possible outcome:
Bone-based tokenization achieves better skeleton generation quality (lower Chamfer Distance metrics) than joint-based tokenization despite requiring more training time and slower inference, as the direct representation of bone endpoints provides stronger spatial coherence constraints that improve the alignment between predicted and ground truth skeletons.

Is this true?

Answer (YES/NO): NO